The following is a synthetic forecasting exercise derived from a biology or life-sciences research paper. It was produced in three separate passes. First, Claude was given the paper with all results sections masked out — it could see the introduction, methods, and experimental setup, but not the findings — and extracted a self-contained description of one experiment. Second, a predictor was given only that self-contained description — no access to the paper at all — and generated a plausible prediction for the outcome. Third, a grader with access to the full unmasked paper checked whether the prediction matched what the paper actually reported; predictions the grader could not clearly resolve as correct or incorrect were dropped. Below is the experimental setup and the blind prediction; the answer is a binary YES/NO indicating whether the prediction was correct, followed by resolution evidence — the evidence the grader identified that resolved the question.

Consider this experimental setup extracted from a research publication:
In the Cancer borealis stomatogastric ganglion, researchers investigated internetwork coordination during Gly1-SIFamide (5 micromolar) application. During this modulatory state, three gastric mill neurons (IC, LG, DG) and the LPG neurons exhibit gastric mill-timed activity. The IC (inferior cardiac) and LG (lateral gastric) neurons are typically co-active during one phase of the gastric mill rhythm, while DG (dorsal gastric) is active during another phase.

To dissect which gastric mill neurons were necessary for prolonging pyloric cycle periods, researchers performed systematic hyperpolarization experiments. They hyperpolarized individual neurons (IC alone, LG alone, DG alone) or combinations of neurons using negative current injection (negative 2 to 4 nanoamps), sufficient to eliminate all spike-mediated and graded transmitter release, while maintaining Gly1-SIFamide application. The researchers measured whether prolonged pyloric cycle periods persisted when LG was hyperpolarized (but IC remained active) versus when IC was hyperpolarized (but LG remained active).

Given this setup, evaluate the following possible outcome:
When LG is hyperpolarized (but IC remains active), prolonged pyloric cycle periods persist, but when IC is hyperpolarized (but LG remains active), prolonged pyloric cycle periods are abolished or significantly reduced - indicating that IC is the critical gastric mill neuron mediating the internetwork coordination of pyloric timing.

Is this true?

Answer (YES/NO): NO